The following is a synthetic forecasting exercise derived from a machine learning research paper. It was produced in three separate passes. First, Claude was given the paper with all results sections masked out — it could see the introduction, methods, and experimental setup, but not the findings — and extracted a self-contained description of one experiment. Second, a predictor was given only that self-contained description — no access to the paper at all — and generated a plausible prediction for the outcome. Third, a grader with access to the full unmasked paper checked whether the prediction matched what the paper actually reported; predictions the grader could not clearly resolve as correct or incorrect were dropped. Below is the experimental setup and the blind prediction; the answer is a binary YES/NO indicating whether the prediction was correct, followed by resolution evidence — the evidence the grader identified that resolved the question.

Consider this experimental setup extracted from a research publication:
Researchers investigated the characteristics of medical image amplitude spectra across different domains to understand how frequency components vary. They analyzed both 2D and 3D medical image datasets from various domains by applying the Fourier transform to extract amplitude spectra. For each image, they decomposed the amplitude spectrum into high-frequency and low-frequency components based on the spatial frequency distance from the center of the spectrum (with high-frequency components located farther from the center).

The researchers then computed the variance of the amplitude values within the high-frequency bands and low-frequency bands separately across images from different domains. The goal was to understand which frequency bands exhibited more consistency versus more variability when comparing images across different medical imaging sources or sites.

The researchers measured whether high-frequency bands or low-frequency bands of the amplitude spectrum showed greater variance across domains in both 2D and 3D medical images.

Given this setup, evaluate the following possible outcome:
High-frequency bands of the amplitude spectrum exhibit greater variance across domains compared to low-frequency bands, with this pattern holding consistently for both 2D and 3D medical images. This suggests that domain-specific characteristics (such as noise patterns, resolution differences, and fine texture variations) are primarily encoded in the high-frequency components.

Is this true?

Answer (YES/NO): NO